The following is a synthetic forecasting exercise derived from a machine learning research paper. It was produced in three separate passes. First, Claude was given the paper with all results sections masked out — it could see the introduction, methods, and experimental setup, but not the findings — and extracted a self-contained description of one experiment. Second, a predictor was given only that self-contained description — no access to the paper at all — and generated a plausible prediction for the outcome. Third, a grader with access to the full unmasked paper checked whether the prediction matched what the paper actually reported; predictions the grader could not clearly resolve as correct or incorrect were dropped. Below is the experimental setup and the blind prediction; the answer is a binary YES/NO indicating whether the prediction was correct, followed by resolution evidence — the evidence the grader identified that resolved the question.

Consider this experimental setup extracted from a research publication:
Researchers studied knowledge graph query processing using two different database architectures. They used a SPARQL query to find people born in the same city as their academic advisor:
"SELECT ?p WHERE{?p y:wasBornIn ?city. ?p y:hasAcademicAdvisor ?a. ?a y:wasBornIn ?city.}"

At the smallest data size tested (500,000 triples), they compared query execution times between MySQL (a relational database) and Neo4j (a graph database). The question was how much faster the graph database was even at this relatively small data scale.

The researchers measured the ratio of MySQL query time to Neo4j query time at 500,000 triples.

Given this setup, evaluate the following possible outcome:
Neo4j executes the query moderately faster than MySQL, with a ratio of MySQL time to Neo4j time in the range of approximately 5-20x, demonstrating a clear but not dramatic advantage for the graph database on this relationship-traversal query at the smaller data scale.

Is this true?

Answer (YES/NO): YES